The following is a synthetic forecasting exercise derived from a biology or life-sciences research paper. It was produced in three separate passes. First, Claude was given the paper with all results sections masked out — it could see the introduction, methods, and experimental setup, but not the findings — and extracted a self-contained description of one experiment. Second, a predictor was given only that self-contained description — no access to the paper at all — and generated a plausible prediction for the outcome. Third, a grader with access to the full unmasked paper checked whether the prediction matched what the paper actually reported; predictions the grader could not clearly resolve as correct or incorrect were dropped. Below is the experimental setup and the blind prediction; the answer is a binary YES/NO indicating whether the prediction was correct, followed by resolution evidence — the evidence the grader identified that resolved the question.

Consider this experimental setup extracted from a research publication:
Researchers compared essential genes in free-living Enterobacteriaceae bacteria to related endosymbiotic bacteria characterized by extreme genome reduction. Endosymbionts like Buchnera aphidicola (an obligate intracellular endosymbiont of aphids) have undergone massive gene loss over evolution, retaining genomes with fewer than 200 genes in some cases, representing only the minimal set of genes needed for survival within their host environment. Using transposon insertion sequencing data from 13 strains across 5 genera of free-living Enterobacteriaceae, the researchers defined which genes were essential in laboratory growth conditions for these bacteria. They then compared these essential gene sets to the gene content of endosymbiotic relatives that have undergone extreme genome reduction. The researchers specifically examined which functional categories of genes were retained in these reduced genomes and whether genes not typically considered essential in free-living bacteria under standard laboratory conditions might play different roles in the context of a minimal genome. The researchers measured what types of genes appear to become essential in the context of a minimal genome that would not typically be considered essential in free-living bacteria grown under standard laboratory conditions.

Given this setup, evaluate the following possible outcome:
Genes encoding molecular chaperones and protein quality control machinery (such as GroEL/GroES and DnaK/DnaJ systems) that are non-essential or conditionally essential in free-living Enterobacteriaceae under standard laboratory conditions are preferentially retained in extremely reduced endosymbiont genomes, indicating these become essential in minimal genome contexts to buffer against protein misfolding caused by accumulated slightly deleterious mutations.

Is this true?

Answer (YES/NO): NO